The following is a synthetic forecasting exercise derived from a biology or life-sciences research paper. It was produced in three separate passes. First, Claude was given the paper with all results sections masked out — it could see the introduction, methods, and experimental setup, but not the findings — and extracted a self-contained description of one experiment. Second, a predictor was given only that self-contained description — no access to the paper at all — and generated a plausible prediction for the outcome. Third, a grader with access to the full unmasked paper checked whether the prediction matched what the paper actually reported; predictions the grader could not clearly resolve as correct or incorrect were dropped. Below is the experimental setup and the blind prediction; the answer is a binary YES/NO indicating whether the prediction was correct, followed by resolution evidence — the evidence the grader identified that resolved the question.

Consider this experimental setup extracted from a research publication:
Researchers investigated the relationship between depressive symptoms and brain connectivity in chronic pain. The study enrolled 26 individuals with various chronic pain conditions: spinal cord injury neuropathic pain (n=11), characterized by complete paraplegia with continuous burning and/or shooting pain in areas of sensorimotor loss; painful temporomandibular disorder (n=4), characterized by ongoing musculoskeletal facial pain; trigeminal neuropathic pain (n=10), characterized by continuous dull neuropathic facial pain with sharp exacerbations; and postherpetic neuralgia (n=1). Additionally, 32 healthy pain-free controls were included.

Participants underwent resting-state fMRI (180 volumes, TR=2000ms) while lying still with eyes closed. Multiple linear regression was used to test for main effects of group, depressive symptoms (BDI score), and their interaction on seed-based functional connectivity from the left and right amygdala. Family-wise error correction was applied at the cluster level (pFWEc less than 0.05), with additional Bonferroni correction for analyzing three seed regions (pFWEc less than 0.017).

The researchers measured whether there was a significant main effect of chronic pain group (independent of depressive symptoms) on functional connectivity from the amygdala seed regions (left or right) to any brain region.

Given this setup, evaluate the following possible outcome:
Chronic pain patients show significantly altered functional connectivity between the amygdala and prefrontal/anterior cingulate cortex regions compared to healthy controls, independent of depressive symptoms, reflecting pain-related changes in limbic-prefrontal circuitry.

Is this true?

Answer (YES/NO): NO